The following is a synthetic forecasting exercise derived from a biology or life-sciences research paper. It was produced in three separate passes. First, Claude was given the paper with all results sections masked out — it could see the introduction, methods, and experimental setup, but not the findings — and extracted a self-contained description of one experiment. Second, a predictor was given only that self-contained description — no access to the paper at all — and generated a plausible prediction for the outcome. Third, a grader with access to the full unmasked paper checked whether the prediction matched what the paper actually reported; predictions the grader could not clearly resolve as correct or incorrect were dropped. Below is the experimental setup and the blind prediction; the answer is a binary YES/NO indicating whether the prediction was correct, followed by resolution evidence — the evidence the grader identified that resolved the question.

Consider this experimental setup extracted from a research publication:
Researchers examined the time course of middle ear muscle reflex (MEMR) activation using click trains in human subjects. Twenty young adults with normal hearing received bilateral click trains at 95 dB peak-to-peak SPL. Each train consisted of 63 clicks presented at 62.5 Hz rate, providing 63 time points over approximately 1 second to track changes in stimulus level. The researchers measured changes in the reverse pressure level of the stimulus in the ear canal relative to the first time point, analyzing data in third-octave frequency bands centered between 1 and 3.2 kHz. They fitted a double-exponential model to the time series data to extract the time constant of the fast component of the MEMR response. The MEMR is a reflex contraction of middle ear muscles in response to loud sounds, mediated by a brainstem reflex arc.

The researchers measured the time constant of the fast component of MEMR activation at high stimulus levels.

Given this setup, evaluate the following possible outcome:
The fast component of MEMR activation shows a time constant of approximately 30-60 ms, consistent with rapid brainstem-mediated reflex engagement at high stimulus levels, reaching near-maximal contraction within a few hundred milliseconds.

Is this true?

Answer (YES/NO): NO